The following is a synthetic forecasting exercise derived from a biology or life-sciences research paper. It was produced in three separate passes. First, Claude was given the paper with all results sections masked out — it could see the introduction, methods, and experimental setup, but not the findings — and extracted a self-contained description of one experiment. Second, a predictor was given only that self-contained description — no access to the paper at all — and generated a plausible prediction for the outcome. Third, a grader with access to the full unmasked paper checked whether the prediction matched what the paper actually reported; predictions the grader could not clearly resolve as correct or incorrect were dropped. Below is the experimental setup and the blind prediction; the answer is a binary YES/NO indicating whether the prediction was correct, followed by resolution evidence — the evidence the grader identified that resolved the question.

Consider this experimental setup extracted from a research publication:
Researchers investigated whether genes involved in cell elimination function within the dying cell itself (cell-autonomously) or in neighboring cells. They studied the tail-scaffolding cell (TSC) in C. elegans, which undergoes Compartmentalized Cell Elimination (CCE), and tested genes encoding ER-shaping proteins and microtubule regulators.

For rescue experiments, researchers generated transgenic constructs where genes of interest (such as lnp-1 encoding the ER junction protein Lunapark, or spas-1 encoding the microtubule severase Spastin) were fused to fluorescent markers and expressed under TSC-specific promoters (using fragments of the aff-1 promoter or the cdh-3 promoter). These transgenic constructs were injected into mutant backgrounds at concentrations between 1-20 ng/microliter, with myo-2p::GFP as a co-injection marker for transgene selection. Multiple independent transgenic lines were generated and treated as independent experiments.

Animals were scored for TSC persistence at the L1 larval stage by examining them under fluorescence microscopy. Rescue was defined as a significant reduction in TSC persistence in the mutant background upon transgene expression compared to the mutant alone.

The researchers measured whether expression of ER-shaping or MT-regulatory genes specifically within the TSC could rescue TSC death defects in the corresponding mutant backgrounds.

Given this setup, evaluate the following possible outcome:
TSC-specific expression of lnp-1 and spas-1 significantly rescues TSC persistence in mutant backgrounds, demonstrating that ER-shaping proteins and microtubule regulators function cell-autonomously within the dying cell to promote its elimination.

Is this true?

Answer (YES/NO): YES